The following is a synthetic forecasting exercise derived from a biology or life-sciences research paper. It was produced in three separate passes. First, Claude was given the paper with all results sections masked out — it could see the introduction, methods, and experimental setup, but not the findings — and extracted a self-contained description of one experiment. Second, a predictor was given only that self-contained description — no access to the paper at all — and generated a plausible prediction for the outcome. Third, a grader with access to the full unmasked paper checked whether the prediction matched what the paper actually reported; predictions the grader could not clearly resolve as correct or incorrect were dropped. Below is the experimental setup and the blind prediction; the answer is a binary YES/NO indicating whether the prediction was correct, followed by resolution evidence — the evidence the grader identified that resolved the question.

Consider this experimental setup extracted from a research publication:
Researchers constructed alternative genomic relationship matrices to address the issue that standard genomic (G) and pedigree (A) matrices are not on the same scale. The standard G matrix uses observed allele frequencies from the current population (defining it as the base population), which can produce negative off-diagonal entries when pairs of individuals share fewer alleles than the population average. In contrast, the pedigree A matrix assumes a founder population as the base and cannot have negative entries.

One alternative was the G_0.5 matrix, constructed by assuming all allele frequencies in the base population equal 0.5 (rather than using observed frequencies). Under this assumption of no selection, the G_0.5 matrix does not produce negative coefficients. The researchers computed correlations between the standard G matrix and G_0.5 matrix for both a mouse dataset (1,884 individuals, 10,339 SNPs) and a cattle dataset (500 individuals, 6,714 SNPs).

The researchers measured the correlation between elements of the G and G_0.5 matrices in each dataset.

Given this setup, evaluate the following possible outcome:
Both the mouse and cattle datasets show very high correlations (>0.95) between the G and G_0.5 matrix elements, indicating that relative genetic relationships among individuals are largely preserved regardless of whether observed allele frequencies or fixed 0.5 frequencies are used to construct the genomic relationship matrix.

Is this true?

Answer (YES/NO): NO